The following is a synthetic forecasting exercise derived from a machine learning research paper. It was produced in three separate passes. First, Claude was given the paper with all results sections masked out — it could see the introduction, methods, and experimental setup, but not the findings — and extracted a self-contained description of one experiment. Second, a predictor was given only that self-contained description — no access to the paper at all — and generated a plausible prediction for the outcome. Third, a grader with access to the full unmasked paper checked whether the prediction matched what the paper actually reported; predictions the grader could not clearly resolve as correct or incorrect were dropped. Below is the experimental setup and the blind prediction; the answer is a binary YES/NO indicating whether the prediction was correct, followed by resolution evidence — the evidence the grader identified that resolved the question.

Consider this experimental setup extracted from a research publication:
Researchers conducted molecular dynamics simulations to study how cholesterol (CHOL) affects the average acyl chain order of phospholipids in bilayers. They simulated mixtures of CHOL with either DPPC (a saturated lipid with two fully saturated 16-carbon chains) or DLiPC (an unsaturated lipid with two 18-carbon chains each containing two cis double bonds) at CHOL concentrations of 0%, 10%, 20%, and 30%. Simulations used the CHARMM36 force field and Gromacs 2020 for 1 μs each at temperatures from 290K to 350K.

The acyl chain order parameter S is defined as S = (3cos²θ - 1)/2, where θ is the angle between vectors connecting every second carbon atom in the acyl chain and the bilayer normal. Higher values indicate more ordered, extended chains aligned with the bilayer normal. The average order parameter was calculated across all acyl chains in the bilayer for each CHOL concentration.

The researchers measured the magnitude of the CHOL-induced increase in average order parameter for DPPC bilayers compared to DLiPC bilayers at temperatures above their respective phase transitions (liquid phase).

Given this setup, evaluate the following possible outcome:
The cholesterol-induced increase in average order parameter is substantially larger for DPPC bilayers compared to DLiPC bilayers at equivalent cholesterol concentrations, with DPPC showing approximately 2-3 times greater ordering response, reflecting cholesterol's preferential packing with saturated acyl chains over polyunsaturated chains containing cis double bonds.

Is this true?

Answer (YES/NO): YES